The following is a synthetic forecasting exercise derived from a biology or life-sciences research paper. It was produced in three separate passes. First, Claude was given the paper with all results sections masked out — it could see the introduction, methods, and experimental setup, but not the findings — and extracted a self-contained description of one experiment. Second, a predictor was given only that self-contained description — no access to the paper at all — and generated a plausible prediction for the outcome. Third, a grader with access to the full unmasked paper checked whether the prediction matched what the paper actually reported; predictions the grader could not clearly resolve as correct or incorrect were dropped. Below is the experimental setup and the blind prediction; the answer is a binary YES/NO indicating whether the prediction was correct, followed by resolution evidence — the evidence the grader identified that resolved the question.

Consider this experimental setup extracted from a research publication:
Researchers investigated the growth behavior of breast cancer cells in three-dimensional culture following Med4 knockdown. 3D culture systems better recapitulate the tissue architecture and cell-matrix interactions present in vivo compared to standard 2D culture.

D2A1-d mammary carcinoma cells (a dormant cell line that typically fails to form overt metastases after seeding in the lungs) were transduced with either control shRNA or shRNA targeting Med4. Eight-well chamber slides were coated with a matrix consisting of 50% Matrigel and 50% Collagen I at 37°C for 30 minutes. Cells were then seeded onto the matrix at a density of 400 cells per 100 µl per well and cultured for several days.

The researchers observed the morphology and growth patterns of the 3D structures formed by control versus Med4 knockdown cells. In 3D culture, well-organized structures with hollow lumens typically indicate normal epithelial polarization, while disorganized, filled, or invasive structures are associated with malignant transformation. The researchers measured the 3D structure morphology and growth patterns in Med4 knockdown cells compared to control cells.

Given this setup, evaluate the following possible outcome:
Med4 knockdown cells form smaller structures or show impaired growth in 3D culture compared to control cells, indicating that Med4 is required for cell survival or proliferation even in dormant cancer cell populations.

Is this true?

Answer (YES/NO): NO